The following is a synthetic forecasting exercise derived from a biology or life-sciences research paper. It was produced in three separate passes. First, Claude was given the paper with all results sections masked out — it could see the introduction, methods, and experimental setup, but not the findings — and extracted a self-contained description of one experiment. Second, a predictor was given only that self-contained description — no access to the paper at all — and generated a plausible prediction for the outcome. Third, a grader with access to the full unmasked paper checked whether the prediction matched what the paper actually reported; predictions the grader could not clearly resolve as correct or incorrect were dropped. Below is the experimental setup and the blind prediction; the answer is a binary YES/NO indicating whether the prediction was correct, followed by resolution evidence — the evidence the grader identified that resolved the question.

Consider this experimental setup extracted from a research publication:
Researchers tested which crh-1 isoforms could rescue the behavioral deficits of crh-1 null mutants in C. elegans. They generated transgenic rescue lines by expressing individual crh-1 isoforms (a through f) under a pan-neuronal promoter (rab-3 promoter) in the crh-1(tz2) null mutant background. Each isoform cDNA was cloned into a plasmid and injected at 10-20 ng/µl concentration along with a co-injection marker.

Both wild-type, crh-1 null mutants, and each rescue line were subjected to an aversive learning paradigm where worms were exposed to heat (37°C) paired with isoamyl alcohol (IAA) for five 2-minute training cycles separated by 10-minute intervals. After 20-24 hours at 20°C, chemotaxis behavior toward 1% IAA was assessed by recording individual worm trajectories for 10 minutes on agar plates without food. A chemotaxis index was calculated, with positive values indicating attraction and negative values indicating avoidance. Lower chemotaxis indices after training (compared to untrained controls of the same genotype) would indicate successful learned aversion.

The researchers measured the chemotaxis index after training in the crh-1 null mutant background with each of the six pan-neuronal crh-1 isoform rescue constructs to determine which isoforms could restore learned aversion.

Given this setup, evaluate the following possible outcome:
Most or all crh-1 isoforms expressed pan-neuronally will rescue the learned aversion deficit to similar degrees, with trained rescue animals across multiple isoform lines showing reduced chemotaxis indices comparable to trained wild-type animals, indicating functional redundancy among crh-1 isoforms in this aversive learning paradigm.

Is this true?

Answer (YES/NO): NO